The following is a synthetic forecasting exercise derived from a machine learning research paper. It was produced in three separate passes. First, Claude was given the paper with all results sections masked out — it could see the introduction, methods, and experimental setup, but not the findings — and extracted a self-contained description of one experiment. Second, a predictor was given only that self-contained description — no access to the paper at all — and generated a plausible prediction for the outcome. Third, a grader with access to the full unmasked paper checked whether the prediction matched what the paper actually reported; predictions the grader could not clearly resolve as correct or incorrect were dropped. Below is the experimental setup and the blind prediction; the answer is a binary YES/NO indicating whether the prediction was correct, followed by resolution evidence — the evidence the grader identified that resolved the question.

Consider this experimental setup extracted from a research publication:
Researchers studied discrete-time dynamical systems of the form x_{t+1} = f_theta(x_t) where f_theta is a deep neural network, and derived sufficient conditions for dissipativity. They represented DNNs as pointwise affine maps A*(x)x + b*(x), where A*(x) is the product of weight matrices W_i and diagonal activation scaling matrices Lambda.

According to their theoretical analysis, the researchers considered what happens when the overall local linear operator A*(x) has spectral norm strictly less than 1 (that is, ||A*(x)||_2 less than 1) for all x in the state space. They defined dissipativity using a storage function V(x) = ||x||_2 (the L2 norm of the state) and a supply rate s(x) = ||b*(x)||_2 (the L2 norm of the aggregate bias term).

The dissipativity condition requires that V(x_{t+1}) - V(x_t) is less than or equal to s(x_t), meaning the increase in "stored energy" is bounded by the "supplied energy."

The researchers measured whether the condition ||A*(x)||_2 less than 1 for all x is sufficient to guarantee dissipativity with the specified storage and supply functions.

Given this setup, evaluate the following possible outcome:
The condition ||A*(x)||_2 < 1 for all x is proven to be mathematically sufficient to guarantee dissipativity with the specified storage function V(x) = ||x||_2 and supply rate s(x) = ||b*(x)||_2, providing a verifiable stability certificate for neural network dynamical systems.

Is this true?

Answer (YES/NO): YES